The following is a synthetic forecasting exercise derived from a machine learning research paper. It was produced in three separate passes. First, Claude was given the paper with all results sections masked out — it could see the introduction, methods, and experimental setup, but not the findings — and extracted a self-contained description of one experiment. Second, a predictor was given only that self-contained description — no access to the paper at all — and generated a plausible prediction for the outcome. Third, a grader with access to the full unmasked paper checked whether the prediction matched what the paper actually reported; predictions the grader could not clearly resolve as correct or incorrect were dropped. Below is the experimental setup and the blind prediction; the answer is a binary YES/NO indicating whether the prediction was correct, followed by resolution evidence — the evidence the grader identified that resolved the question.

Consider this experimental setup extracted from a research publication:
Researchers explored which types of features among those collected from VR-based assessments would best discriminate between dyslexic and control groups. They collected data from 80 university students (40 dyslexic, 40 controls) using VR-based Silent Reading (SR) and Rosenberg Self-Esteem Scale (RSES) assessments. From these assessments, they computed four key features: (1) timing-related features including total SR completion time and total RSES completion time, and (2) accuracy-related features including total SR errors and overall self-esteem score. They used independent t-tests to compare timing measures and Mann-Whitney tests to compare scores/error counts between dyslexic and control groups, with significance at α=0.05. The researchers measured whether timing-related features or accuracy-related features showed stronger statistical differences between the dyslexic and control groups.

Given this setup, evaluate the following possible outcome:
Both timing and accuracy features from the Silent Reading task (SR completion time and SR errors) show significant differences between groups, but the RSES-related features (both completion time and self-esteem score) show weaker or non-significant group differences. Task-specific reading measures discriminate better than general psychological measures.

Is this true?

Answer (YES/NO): NO